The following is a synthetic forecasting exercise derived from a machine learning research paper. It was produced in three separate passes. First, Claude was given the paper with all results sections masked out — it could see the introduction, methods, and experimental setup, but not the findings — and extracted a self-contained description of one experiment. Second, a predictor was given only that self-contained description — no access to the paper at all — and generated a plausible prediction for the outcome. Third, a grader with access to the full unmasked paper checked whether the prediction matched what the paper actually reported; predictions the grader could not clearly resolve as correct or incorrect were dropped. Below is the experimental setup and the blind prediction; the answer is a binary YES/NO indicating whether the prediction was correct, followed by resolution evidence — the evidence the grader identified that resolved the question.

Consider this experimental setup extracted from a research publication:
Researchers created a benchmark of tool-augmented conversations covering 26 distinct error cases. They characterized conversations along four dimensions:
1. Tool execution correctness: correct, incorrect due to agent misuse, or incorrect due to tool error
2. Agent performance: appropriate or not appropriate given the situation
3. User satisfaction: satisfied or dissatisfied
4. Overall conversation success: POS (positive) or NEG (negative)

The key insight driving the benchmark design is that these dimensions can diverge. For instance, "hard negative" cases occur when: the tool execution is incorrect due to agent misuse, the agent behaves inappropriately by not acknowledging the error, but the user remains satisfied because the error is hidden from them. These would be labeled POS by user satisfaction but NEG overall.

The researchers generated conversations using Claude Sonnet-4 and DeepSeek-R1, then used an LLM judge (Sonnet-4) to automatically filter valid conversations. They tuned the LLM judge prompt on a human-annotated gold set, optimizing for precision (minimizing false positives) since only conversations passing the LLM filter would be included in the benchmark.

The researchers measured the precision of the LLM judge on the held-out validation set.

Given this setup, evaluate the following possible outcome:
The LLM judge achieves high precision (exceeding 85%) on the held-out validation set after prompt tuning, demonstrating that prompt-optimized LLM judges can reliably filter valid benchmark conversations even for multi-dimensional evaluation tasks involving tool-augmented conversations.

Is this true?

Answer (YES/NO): YES